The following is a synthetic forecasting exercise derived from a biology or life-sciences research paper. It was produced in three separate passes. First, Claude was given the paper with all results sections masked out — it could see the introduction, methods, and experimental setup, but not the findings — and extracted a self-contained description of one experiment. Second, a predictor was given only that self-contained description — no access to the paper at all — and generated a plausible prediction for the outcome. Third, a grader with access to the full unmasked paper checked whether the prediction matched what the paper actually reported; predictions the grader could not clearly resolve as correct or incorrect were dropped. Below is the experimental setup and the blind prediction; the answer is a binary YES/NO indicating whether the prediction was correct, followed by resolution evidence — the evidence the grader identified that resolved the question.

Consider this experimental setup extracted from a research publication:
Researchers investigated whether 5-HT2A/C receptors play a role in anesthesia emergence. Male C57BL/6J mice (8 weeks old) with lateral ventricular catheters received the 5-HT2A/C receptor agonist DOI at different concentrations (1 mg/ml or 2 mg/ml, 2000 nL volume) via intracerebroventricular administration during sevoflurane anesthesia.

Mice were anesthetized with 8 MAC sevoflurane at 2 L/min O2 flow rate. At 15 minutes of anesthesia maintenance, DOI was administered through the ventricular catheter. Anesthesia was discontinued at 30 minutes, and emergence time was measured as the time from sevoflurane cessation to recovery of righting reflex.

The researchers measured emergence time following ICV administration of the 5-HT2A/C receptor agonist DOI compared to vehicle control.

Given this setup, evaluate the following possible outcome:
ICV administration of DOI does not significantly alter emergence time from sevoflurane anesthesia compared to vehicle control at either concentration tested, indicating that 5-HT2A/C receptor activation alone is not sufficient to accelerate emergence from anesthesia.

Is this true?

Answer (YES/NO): NO